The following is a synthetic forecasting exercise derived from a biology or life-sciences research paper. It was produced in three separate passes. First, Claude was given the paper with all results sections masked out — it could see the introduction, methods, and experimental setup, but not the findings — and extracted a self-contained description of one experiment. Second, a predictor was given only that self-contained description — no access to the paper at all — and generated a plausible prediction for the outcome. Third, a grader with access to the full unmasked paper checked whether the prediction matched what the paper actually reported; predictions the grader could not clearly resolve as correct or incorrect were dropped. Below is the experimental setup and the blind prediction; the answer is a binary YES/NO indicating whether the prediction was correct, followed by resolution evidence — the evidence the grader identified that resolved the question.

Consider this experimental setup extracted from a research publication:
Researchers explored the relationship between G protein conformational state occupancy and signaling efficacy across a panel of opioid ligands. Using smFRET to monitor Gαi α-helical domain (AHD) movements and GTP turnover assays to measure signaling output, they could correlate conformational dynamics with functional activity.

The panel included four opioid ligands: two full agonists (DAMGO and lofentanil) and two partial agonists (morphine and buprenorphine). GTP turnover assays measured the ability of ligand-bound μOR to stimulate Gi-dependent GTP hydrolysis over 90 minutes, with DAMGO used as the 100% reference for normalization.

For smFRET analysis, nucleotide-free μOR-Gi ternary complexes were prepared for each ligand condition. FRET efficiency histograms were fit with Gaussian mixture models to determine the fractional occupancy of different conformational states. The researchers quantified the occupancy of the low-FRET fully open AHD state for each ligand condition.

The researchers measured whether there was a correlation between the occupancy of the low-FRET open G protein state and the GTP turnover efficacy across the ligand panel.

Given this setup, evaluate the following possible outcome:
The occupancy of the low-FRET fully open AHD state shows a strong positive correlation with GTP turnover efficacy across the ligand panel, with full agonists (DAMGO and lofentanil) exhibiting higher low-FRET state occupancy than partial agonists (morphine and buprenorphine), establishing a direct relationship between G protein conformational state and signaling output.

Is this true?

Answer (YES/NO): YES